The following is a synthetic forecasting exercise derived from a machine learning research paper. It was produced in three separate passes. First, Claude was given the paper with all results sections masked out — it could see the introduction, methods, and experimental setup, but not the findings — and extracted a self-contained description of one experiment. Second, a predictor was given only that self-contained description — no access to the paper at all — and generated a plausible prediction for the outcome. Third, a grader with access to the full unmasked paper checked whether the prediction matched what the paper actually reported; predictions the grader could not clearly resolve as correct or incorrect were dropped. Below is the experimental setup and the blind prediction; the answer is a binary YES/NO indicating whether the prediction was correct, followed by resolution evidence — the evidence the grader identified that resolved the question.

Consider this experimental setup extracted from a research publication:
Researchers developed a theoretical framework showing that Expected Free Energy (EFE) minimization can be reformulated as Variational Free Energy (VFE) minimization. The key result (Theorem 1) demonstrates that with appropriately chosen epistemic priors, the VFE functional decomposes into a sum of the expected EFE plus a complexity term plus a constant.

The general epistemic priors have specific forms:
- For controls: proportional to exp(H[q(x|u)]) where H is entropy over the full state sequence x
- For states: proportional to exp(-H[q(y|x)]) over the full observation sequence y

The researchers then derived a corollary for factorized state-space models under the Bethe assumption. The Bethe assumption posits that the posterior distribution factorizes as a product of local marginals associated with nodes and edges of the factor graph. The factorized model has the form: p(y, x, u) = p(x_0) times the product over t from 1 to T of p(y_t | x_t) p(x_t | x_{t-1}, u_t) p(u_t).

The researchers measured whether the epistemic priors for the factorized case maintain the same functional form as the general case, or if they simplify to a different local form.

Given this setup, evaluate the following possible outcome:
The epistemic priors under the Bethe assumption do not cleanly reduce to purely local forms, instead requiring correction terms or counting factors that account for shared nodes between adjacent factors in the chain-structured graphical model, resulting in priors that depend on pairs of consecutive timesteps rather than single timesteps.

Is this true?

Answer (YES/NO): NO